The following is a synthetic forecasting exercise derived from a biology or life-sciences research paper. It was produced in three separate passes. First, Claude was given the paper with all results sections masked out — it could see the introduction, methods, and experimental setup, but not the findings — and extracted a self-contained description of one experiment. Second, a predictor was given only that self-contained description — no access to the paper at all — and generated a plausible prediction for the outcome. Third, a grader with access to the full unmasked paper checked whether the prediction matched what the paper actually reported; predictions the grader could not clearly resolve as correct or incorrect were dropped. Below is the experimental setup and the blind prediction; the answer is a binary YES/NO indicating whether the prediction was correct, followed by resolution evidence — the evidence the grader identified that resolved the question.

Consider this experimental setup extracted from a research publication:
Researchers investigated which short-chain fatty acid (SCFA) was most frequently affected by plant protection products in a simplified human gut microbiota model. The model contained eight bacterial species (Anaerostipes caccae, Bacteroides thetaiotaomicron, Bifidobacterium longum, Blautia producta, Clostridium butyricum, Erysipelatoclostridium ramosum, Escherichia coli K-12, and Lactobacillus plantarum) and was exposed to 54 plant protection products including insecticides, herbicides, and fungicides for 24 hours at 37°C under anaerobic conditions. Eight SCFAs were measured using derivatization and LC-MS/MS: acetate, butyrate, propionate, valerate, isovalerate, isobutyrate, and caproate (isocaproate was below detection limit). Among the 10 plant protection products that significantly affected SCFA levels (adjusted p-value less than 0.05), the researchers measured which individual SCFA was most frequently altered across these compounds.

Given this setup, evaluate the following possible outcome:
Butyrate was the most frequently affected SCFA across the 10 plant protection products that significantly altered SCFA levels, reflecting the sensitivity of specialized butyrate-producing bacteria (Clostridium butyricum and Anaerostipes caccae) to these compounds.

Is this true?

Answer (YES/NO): YES